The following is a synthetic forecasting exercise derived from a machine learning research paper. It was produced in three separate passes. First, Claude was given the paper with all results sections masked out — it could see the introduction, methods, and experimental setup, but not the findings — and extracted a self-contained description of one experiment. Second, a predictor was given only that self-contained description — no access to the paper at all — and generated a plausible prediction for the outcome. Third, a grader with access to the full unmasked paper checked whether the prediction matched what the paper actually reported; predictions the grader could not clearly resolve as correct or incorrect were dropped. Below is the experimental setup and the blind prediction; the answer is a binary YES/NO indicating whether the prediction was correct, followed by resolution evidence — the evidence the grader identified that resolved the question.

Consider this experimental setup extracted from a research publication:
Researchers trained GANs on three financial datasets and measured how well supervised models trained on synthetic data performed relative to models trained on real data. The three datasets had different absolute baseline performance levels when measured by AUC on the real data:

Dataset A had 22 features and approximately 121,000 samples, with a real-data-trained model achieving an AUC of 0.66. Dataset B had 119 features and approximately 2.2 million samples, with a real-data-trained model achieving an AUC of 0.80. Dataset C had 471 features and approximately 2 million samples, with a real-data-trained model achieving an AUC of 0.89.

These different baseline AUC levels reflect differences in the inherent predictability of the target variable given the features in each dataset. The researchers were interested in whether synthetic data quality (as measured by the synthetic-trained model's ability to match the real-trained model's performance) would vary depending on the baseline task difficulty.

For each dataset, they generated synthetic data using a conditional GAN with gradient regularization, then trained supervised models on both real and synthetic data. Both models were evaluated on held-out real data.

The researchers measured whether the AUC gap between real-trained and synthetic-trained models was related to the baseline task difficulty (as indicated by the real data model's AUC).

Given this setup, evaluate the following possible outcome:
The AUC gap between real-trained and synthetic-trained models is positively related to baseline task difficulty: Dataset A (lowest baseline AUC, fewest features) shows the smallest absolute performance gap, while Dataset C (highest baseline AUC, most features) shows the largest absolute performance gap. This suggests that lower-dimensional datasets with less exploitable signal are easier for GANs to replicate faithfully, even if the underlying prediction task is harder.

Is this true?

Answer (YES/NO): NO